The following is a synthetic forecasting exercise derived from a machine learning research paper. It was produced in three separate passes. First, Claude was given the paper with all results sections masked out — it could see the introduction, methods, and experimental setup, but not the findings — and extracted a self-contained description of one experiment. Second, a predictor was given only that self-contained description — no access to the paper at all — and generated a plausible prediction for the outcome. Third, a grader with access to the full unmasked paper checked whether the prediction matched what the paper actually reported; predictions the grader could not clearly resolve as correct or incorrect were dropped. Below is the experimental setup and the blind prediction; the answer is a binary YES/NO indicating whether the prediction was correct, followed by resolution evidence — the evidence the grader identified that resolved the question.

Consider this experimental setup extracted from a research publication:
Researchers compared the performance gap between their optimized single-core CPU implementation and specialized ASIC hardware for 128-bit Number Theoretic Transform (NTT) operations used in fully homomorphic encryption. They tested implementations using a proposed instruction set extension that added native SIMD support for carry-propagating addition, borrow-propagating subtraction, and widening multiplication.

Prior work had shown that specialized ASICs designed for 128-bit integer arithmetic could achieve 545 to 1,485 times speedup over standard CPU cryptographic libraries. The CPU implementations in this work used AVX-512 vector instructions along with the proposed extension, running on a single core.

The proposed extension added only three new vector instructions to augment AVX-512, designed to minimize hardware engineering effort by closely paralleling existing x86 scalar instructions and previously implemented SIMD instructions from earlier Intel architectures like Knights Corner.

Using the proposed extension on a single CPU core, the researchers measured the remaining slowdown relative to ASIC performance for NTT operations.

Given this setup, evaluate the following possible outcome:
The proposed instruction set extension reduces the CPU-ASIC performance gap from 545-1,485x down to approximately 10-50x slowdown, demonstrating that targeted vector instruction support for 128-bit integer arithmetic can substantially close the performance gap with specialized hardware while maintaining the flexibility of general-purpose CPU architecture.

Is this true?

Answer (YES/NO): YES